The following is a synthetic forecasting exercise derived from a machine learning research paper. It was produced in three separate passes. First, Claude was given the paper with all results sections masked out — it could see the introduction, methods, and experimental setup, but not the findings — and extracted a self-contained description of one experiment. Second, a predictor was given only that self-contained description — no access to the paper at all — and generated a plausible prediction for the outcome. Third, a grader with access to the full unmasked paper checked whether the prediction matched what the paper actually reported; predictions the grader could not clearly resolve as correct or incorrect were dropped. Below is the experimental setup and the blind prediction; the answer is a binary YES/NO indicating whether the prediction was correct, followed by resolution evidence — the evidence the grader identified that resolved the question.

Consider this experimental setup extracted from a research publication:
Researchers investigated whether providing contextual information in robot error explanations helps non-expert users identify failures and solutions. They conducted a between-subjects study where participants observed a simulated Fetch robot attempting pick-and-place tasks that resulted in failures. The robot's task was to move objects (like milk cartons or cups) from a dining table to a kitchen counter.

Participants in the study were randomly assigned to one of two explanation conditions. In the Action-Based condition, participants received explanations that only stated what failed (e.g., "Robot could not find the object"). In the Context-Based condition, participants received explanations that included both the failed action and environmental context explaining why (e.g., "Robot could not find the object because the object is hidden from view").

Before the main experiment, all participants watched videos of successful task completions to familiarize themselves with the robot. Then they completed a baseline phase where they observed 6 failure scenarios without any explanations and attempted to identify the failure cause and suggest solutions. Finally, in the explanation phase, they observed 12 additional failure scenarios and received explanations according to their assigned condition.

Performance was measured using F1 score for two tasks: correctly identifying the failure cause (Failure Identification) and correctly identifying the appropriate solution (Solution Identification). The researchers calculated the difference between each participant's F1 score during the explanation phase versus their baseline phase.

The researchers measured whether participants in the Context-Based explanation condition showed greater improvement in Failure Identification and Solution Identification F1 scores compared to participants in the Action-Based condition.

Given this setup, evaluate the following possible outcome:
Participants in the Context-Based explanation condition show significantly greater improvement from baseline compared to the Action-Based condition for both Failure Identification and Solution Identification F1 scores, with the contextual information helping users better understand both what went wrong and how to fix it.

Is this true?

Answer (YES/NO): NO